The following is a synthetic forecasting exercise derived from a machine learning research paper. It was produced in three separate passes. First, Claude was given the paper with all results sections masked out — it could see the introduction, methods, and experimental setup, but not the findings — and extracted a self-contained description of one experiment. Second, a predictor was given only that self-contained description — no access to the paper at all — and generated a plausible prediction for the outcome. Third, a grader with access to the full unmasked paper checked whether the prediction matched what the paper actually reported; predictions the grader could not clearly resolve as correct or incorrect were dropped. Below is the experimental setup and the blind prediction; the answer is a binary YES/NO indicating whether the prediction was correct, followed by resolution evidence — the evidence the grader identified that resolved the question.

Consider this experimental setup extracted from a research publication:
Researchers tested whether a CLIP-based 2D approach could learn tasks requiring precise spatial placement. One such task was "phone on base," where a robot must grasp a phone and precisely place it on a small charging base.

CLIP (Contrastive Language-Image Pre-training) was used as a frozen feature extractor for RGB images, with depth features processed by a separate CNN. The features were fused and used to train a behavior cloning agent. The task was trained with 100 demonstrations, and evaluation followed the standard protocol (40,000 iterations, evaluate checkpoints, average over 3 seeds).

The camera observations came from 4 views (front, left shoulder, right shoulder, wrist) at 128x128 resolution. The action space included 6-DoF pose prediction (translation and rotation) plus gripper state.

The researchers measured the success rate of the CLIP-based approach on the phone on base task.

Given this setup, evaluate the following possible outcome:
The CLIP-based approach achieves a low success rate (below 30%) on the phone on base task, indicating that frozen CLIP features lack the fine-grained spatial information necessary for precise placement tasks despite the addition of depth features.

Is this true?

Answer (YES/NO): YES